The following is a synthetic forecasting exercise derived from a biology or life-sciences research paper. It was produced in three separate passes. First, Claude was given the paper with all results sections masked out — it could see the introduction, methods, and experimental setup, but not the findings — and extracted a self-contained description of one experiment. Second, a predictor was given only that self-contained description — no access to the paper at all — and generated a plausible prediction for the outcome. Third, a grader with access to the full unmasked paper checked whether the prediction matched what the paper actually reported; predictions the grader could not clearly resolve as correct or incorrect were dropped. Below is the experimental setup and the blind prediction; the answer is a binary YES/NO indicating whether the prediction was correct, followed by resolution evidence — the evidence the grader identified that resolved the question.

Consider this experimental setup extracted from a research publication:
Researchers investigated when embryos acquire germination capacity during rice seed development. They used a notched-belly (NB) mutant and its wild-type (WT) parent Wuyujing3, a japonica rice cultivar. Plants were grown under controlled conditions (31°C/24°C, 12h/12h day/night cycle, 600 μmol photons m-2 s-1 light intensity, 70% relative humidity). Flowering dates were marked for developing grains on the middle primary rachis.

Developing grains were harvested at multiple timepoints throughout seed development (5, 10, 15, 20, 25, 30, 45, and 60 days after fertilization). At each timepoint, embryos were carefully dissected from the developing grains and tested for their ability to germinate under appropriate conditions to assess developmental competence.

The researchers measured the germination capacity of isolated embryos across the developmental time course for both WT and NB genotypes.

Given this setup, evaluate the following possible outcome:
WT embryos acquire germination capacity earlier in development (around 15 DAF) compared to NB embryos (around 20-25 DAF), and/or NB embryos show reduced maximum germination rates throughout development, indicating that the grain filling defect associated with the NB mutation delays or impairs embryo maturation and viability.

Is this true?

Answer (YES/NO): NO